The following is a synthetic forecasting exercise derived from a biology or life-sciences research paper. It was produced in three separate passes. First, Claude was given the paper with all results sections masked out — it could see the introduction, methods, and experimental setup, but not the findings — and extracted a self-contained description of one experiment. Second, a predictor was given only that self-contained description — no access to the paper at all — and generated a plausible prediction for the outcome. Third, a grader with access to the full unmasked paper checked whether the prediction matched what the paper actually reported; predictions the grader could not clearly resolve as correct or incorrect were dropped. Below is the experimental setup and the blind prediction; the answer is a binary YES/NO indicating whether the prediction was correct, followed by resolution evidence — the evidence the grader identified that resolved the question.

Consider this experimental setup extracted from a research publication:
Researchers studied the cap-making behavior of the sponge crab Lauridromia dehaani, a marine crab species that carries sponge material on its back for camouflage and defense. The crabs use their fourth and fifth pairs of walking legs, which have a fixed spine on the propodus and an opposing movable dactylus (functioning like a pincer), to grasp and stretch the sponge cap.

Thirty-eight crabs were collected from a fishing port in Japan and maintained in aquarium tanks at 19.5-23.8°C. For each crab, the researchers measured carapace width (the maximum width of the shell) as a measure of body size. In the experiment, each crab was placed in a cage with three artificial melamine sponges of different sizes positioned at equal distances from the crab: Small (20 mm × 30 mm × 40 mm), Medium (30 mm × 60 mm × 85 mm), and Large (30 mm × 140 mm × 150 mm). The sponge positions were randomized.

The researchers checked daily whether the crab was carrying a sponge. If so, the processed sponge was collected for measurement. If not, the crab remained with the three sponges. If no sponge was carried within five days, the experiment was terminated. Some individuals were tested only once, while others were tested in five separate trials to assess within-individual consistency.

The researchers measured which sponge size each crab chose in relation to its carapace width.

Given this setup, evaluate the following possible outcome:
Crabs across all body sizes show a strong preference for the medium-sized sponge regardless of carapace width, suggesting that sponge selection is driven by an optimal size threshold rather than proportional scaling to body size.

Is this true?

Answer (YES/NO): NO